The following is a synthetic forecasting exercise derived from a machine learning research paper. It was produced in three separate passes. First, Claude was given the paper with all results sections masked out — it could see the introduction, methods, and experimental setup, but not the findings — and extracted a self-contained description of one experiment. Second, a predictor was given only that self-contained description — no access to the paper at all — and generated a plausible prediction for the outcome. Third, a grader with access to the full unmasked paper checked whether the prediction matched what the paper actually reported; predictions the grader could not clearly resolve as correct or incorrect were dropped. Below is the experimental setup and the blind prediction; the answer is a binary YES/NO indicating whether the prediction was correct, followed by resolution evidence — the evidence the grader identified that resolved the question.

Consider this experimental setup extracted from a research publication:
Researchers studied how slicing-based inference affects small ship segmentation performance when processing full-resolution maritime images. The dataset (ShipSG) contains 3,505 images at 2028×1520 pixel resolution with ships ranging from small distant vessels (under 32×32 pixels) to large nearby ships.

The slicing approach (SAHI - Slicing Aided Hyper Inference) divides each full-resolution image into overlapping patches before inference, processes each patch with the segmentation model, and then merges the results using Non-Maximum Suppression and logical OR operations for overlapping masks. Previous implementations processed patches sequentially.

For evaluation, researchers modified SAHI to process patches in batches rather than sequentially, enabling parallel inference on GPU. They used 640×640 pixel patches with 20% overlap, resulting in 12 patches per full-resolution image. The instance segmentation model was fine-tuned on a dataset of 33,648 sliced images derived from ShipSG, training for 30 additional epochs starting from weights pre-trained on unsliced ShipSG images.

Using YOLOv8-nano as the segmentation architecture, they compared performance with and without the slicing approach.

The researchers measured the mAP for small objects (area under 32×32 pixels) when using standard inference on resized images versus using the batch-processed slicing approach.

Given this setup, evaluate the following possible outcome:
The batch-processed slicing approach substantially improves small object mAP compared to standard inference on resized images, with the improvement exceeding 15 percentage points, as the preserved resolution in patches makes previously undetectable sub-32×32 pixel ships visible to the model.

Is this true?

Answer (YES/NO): NO